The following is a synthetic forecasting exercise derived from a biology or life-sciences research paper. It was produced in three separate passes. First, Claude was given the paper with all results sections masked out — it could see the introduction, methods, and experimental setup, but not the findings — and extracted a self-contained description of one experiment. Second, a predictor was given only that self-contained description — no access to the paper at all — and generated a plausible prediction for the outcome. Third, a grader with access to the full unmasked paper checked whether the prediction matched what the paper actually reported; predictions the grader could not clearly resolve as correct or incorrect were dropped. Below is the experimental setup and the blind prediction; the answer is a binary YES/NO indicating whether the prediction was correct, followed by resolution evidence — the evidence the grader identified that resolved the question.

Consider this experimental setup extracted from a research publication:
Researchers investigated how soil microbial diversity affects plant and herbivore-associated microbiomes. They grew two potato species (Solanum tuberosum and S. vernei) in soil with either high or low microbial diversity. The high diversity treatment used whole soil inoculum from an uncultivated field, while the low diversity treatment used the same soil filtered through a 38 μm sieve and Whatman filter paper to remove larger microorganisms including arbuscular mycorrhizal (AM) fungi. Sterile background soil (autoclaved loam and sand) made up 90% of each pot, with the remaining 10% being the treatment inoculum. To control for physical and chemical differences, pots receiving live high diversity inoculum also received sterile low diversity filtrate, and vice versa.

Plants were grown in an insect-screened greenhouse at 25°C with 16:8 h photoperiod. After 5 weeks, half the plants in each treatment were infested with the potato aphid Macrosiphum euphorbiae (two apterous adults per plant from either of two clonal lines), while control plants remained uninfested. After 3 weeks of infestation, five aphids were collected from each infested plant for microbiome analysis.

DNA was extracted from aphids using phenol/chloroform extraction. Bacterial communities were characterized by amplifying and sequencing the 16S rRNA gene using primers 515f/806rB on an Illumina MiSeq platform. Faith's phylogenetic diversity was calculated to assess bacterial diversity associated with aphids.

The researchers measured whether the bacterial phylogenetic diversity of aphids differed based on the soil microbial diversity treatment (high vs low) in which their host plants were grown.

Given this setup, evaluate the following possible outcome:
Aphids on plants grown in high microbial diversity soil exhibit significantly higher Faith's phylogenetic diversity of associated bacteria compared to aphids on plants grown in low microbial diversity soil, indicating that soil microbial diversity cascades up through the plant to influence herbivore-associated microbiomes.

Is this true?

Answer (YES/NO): NO